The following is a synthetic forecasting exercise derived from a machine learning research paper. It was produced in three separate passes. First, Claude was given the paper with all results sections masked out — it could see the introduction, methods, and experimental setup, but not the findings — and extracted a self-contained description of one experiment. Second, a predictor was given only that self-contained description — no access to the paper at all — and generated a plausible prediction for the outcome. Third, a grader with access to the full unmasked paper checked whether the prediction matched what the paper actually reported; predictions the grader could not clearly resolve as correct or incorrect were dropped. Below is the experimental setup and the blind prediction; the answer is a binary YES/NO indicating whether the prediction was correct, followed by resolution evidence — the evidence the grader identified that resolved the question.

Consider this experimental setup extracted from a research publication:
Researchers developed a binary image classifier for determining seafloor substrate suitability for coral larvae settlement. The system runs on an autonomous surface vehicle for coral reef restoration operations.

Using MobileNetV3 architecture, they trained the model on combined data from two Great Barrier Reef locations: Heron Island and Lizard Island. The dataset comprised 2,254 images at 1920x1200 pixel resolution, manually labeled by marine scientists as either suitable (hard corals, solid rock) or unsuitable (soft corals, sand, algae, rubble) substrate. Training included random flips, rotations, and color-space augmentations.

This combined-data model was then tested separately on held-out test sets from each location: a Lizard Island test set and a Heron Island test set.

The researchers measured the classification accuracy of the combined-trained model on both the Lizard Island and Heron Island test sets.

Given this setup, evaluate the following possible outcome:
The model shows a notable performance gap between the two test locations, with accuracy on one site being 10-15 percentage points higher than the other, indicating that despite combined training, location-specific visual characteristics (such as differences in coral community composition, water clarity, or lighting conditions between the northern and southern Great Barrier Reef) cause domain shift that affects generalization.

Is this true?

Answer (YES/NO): NO